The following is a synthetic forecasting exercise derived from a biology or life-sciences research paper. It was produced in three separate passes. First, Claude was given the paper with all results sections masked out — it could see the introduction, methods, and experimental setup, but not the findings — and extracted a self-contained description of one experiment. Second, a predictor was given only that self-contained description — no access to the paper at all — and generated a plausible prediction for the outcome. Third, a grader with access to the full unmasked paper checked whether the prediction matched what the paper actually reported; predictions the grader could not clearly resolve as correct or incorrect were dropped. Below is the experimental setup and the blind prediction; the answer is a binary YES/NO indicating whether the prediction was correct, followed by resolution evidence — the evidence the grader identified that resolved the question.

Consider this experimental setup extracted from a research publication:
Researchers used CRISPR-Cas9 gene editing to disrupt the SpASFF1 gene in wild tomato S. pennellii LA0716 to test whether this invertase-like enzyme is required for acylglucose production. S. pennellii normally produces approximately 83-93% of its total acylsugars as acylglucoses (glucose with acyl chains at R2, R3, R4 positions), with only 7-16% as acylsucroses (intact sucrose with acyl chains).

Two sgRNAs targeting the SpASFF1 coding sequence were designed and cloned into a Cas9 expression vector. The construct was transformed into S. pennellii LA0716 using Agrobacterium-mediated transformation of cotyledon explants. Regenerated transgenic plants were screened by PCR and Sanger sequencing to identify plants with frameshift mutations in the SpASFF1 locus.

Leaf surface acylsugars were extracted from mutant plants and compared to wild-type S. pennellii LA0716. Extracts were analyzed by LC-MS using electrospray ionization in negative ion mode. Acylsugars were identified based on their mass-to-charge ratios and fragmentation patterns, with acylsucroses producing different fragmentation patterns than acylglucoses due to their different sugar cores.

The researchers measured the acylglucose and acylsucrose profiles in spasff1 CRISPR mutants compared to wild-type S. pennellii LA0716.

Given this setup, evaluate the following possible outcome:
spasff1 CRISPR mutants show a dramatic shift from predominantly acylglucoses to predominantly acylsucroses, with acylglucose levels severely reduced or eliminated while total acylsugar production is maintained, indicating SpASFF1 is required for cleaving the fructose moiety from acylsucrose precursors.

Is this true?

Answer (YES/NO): YES